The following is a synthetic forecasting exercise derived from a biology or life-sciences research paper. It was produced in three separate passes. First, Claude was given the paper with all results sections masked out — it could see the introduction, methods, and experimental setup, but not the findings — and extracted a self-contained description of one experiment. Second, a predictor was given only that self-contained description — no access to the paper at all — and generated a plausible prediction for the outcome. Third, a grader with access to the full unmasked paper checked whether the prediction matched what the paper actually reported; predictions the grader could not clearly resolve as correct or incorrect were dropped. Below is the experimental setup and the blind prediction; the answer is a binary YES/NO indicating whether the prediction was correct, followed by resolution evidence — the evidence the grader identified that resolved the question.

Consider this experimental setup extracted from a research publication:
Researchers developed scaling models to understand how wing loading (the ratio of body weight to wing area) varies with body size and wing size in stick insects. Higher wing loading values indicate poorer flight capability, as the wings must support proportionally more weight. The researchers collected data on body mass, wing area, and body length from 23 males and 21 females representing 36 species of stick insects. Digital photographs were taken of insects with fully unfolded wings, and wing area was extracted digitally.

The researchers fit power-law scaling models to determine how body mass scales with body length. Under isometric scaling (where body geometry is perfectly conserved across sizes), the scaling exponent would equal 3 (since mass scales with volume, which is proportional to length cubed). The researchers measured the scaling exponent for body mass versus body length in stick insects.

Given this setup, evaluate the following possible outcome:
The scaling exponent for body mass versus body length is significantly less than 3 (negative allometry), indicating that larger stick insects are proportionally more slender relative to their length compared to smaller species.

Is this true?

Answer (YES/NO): YES